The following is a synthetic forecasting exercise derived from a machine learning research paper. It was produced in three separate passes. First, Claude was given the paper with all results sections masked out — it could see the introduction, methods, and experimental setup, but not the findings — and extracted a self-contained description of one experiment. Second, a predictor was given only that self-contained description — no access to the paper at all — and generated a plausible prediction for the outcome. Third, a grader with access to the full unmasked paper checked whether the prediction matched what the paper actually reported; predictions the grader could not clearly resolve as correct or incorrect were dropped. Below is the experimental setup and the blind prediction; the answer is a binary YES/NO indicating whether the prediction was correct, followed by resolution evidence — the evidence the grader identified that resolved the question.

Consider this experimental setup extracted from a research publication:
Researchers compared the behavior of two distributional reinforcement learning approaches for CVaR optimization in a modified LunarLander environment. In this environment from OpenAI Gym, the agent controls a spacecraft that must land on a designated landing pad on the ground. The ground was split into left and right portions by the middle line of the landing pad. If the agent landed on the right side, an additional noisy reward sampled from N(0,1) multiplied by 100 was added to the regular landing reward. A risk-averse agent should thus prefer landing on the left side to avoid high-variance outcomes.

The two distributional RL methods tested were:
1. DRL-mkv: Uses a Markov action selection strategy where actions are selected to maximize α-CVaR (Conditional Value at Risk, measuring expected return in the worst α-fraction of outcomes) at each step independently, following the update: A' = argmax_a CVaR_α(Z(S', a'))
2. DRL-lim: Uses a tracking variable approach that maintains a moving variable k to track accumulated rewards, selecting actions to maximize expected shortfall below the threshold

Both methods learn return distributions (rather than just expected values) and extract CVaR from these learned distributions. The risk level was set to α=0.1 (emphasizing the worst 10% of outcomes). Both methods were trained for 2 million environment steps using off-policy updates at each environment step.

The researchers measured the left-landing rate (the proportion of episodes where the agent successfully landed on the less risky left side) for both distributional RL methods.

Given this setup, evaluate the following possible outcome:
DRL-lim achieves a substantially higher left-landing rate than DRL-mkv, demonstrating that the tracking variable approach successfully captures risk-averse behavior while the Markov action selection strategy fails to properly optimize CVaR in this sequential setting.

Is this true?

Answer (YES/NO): NO